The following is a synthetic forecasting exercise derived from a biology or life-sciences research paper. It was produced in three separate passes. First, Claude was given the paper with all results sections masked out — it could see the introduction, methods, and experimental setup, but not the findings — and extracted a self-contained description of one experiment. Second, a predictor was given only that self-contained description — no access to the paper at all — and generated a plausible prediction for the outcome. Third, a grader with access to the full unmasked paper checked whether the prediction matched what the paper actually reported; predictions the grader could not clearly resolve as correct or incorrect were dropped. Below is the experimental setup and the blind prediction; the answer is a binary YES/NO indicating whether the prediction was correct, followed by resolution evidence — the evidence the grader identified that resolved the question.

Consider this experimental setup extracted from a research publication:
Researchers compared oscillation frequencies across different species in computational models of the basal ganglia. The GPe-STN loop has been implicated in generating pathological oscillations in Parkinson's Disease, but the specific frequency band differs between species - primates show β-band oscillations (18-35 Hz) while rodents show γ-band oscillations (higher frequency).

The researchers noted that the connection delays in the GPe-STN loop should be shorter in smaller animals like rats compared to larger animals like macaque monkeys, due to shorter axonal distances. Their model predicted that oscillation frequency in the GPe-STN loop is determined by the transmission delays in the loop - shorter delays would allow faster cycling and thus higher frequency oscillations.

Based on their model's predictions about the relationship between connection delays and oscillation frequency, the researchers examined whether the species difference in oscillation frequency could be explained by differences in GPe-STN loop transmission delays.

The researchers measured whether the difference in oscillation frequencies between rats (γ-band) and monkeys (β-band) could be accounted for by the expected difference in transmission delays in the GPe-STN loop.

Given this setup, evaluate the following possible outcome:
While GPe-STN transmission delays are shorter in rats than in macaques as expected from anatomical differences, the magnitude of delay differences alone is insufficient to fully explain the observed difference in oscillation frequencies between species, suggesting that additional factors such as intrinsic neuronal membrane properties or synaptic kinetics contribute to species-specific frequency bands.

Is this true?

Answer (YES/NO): NO